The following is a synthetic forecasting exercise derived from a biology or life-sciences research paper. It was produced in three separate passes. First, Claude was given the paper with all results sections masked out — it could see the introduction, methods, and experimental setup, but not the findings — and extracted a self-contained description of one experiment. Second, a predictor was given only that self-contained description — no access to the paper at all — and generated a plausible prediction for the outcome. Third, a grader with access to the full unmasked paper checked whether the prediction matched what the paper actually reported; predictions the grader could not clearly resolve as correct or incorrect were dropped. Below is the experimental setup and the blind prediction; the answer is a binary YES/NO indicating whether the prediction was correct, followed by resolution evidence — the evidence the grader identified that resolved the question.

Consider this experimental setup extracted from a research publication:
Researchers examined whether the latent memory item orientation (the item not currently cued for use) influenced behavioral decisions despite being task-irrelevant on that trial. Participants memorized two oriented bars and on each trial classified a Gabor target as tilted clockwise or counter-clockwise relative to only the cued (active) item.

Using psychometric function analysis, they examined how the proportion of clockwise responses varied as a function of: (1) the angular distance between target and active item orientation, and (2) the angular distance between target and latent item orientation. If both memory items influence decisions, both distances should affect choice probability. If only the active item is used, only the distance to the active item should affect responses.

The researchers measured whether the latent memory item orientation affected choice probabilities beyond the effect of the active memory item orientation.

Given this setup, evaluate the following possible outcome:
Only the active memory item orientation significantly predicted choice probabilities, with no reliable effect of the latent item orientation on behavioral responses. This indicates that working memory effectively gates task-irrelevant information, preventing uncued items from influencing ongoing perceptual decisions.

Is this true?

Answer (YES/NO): NO